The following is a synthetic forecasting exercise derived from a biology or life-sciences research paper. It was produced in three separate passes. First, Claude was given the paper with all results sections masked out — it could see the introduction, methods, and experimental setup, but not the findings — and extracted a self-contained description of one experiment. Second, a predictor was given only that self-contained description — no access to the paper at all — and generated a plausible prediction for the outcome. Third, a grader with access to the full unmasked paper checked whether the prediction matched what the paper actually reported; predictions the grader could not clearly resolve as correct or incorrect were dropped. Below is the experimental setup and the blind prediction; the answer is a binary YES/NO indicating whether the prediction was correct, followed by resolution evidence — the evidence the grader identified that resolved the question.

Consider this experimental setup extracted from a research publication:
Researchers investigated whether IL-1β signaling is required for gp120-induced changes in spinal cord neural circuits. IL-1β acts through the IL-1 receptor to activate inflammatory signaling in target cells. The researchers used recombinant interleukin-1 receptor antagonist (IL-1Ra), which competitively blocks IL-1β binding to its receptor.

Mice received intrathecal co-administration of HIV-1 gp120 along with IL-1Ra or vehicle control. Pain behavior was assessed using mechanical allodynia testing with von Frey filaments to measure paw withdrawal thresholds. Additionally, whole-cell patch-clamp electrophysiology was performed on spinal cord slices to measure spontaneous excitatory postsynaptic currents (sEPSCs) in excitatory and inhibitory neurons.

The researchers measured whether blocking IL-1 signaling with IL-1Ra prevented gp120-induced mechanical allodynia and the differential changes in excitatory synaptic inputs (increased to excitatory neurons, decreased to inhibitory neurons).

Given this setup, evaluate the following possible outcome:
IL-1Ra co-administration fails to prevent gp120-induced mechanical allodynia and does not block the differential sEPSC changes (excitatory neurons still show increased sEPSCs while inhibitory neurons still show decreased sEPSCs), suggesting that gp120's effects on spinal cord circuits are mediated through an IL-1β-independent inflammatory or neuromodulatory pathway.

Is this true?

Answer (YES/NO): NO